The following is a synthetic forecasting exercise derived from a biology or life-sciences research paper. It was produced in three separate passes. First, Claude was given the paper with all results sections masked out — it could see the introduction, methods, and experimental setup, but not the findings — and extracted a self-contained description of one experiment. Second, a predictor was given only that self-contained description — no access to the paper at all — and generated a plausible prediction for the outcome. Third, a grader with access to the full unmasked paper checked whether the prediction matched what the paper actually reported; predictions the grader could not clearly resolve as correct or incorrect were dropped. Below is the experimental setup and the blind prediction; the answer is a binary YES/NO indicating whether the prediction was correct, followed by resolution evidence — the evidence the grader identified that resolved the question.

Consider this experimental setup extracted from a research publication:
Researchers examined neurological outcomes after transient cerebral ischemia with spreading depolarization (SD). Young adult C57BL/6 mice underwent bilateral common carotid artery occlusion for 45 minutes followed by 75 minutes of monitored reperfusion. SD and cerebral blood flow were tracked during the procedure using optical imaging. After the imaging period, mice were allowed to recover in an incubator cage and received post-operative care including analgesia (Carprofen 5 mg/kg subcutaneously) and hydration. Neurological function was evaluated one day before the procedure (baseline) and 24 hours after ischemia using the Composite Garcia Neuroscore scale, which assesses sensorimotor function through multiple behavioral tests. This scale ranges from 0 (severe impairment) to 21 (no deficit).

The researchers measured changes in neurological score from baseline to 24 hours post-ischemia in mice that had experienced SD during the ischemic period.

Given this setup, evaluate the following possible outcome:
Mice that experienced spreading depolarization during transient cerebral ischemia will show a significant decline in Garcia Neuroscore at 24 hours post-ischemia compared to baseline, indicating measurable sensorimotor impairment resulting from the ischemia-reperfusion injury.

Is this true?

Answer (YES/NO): YES